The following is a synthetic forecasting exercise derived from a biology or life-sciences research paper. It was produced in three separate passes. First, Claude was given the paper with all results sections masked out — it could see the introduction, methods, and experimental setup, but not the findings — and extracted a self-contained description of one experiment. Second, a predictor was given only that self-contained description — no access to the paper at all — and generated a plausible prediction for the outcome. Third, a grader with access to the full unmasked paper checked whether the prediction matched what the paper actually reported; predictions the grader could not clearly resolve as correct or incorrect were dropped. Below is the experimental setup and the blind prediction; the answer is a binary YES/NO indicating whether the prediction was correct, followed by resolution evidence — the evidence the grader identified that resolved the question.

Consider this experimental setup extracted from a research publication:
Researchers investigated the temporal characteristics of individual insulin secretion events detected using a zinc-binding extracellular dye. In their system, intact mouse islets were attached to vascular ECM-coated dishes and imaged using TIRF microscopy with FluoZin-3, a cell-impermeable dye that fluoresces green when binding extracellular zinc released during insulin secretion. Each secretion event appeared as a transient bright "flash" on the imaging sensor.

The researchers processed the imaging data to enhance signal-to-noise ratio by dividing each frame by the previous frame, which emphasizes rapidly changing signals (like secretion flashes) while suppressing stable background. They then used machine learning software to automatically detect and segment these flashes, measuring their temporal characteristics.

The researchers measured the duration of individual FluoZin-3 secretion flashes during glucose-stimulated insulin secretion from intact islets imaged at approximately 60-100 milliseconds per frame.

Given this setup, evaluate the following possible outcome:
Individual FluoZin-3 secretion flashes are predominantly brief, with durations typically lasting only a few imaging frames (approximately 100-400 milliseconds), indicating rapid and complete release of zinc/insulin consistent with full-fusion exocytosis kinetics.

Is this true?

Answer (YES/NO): NO